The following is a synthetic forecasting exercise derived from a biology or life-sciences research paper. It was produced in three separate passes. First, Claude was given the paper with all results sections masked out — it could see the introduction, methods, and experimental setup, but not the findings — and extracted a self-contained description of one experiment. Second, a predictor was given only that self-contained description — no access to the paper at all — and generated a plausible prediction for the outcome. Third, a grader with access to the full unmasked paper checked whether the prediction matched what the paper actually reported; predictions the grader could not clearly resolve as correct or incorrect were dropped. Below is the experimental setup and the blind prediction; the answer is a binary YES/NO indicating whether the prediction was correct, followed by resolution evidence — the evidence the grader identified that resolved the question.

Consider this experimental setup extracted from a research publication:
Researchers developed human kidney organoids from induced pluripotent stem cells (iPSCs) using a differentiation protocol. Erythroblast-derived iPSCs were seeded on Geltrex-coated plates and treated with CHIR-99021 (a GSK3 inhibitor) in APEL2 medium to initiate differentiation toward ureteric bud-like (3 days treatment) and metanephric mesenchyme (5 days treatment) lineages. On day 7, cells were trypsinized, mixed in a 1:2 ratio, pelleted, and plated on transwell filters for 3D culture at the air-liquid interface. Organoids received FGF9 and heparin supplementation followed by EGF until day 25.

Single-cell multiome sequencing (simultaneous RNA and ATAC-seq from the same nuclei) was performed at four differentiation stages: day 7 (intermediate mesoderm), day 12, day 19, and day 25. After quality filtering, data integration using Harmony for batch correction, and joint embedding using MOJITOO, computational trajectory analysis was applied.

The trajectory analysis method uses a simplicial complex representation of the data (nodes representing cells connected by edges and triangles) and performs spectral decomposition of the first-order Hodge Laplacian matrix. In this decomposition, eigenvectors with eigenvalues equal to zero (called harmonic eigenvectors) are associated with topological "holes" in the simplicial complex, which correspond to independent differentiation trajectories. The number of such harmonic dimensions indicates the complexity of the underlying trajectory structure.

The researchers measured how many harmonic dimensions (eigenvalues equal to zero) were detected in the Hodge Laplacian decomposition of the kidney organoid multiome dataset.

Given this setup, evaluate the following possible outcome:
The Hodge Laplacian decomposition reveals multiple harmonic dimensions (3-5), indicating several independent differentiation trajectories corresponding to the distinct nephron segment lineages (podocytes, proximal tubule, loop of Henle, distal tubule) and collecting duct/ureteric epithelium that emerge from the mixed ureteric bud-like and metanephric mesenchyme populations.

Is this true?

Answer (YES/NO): NO